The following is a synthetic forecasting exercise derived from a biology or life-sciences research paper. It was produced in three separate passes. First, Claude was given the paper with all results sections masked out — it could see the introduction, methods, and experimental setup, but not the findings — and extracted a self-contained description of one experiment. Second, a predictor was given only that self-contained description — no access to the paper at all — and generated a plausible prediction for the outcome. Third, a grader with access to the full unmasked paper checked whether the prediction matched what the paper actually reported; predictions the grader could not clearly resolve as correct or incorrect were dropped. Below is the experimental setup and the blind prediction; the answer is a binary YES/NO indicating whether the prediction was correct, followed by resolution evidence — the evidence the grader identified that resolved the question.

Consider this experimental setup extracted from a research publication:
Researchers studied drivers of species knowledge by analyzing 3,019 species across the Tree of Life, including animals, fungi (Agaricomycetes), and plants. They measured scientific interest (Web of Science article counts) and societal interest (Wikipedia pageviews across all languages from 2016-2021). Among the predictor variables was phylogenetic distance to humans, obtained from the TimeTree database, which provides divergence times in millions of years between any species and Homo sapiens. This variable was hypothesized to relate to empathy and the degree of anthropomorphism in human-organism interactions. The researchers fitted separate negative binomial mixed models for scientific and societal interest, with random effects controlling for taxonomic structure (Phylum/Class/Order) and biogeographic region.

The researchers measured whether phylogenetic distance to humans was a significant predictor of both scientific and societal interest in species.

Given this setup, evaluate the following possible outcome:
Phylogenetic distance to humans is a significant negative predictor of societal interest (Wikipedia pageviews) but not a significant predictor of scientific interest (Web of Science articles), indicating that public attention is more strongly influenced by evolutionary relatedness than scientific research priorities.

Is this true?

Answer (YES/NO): YES